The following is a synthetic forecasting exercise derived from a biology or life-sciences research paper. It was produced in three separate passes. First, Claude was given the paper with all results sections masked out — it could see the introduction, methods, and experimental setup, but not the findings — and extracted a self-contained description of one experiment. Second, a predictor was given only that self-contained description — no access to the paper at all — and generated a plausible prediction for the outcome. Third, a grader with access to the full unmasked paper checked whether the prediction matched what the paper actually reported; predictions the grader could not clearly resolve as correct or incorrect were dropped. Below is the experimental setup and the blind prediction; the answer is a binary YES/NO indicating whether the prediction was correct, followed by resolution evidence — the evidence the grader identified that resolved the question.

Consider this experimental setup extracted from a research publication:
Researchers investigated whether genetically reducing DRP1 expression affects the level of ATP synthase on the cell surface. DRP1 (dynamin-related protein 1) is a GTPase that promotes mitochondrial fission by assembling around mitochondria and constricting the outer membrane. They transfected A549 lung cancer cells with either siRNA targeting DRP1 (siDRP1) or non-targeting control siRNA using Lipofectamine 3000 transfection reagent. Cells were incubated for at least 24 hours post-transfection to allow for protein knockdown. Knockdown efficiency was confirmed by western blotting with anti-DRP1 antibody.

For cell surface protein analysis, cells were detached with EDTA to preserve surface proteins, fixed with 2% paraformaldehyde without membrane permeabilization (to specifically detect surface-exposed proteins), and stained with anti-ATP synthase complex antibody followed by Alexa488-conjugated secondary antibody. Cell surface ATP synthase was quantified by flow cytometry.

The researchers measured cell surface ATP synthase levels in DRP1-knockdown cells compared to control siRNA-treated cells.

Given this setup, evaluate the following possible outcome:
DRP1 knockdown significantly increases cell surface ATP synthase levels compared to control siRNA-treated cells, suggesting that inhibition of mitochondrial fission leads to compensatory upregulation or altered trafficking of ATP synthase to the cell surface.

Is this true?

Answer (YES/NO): NO